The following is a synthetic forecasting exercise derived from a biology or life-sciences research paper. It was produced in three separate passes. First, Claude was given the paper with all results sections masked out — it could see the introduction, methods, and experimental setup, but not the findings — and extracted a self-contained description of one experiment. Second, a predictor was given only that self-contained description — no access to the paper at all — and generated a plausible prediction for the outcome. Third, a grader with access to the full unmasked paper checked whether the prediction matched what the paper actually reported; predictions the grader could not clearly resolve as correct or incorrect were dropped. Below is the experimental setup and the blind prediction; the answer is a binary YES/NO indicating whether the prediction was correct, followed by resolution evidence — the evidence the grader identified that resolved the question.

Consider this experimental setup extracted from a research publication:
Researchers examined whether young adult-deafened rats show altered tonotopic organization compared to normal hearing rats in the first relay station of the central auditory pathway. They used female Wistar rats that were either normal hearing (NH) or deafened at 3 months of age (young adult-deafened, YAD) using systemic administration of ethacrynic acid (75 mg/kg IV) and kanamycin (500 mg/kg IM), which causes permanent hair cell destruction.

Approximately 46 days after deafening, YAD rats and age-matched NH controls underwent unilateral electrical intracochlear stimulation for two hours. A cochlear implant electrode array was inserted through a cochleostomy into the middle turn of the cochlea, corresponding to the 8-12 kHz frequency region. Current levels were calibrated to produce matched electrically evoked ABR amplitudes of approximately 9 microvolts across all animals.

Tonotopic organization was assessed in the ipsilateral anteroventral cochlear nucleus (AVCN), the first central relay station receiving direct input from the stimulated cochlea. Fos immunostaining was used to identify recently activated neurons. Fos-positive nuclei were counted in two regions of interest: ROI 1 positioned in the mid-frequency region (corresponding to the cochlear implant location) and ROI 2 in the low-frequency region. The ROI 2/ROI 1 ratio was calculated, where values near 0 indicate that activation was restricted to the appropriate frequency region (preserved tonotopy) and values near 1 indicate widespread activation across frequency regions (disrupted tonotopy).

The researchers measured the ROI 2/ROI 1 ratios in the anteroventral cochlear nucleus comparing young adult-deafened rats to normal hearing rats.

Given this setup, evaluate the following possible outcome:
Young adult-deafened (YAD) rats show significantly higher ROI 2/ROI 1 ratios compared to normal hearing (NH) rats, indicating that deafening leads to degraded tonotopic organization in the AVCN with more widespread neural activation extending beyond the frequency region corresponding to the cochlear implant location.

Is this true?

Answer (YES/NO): YES